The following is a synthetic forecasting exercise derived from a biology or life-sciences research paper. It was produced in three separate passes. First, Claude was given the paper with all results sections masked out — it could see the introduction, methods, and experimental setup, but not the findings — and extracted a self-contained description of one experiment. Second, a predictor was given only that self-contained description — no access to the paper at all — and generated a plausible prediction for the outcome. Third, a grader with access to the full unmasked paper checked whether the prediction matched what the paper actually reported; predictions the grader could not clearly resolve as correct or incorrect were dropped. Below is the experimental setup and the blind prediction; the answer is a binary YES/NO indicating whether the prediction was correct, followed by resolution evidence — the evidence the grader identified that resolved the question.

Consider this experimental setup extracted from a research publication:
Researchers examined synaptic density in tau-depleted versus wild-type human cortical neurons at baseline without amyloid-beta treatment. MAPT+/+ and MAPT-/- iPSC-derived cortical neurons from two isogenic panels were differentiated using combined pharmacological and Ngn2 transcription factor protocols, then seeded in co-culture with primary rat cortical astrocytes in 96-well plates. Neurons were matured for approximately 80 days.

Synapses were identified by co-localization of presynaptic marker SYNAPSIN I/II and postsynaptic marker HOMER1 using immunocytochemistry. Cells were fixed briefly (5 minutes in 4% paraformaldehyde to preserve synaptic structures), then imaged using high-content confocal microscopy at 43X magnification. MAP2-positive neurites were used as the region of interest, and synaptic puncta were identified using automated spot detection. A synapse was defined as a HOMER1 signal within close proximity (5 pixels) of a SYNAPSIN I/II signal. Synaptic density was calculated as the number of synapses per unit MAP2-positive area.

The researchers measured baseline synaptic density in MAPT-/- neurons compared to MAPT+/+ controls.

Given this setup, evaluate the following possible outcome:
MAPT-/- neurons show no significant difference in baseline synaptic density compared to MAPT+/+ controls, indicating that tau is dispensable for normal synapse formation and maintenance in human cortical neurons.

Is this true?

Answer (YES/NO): YES